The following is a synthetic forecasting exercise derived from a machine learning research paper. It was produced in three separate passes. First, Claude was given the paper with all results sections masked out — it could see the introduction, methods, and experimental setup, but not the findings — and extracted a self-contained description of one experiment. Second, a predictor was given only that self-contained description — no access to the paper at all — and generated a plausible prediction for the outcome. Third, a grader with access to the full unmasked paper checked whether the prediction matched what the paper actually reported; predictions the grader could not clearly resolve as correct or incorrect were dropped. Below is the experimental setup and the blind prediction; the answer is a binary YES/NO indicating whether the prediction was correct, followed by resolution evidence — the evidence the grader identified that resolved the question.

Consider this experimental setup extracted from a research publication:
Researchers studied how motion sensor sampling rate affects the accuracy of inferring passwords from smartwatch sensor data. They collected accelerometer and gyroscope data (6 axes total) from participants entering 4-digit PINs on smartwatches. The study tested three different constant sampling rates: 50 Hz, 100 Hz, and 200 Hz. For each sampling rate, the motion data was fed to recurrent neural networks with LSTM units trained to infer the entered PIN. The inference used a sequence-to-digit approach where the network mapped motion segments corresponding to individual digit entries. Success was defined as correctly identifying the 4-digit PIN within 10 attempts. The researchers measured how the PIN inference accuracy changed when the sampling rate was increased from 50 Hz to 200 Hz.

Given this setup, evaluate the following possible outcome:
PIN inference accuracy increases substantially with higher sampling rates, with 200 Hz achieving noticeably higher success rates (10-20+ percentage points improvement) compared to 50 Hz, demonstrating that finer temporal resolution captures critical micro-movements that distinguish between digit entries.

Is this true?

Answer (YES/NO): YES